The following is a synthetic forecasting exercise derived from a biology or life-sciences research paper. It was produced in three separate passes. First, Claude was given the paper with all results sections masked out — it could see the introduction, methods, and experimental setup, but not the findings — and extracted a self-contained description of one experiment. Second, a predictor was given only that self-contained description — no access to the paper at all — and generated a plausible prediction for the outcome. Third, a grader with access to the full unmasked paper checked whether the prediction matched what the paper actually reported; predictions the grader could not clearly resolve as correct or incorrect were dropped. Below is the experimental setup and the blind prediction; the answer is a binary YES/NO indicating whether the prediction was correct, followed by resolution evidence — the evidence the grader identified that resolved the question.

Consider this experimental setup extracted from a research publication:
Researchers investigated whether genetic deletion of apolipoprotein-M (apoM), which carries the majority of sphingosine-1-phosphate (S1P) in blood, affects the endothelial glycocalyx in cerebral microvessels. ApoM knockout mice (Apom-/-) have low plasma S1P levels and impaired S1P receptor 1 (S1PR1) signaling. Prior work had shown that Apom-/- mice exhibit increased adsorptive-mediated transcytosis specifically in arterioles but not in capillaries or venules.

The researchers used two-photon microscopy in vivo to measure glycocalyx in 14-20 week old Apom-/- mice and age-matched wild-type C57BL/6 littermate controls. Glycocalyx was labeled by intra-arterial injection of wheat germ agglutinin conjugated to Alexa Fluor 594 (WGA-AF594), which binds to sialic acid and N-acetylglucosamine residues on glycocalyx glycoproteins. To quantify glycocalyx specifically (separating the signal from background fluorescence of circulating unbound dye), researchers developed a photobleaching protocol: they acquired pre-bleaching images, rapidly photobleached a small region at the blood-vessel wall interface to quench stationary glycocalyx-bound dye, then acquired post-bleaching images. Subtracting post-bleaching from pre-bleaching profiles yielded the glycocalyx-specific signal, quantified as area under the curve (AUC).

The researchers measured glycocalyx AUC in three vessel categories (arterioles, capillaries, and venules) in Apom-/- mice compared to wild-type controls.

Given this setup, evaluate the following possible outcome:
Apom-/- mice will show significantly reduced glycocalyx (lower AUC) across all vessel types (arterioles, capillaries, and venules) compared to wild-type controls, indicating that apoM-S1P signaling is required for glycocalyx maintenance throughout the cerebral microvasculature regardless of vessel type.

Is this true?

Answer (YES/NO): NO